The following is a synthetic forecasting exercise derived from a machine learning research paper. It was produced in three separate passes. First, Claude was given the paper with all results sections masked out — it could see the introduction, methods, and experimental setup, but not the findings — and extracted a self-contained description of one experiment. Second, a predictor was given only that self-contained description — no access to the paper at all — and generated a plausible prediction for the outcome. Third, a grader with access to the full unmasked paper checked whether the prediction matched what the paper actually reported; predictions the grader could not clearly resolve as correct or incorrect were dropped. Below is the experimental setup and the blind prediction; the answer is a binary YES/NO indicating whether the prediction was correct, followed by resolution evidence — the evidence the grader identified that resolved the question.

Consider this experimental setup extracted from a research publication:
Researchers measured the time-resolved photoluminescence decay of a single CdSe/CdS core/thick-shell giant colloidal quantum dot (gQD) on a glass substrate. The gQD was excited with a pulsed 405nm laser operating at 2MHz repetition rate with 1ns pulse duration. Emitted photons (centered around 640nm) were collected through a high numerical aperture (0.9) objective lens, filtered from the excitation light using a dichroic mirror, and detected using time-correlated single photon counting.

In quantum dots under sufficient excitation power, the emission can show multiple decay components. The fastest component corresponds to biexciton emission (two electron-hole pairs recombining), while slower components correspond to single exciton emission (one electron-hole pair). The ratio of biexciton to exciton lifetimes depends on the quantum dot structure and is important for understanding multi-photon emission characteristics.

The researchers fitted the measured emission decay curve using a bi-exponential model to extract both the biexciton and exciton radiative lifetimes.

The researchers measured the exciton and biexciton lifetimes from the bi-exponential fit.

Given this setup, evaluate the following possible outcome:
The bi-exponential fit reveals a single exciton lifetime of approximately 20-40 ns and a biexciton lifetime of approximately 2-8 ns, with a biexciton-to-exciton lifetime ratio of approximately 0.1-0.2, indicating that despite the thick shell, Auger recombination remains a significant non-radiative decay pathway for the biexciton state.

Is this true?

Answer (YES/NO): YES